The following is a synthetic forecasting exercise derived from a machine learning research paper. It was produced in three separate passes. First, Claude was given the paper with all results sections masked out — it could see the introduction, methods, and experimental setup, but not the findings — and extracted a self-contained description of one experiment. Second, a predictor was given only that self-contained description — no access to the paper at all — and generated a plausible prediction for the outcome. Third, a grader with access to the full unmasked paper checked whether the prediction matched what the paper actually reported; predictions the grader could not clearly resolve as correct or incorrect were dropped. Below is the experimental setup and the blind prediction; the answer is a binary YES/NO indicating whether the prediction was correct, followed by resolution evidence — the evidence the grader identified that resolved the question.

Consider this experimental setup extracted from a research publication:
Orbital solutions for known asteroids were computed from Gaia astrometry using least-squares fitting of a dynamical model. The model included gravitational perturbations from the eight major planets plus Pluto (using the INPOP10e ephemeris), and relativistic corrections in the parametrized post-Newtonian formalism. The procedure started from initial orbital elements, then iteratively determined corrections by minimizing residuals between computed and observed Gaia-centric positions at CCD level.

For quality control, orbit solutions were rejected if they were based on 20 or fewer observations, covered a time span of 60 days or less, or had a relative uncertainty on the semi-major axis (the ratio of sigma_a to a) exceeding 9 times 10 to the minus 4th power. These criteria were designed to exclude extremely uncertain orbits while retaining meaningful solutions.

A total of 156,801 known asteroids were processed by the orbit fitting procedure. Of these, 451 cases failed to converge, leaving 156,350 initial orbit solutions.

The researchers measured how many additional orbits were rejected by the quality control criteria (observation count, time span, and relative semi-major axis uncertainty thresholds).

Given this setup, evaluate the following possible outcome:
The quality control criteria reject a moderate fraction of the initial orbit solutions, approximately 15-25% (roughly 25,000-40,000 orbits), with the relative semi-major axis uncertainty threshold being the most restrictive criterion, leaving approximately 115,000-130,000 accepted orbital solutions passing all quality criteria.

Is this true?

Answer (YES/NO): NO